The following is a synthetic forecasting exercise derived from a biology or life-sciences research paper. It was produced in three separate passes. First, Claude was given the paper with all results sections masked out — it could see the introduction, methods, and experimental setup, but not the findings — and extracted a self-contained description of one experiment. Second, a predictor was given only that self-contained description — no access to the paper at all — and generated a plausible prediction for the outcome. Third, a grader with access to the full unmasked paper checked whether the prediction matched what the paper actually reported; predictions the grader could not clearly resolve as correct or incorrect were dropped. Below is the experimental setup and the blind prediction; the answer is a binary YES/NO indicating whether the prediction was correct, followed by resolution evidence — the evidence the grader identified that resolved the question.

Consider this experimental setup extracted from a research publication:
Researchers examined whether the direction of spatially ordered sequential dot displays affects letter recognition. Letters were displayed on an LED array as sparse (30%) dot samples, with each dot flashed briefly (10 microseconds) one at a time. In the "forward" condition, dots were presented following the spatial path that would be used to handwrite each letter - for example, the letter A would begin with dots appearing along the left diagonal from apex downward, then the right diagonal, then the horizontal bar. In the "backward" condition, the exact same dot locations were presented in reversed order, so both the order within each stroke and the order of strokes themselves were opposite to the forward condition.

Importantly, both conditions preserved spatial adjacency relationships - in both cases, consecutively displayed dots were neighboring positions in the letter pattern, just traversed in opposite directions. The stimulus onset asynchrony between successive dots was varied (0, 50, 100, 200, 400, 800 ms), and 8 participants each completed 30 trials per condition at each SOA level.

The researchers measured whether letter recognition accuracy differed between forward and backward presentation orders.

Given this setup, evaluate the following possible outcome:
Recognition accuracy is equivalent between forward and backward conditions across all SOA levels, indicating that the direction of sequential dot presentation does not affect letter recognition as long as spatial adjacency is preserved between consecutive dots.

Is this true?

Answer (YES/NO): NO